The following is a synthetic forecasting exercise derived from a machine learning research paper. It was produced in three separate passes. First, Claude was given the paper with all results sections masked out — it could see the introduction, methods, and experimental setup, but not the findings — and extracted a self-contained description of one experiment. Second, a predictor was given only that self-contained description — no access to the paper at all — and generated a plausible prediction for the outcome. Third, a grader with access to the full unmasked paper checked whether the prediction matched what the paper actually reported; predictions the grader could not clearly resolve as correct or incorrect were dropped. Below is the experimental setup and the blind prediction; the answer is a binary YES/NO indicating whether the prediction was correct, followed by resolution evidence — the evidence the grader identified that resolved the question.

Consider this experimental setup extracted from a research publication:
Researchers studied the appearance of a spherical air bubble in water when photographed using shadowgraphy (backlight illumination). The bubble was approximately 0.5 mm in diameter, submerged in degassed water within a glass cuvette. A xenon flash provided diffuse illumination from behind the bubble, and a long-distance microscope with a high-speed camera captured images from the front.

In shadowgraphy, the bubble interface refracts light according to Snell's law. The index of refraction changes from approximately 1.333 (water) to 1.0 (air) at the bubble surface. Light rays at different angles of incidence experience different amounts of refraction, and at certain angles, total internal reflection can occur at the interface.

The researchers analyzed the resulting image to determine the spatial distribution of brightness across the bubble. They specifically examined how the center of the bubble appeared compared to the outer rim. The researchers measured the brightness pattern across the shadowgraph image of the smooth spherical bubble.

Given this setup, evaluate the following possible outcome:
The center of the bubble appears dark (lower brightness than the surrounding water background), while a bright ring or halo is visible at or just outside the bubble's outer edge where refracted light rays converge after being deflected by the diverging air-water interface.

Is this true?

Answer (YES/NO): NO